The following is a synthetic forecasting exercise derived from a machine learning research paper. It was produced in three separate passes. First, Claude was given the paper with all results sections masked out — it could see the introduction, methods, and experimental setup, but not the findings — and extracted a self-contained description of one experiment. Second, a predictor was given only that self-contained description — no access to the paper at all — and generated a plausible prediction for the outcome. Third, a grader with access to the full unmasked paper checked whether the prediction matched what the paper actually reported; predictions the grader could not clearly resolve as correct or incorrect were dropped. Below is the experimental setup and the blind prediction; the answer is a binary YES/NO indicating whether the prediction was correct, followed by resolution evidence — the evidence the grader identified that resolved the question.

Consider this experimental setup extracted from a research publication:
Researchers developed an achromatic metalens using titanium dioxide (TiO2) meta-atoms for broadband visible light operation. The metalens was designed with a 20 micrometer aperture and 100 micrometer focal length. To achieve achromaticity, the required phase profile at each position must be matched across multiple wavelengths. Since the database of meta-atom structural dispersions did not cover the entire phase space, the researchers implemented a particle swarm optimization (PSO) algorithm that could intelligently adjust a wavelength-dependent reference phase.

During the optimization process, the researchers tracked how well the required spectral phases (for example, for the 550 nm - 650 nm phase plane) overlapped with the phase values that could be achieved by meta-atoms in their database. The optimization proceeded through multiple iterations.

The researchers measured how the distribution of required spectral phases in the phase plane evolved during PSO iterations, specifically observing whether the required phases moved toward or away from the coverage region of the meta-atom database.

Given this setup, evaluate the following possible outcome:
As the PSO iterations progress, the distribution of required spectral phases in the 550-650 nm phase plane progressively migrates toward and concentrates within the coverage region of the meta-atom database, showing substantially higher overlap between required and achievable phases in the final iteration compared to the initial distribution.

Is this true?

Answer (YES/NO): YES